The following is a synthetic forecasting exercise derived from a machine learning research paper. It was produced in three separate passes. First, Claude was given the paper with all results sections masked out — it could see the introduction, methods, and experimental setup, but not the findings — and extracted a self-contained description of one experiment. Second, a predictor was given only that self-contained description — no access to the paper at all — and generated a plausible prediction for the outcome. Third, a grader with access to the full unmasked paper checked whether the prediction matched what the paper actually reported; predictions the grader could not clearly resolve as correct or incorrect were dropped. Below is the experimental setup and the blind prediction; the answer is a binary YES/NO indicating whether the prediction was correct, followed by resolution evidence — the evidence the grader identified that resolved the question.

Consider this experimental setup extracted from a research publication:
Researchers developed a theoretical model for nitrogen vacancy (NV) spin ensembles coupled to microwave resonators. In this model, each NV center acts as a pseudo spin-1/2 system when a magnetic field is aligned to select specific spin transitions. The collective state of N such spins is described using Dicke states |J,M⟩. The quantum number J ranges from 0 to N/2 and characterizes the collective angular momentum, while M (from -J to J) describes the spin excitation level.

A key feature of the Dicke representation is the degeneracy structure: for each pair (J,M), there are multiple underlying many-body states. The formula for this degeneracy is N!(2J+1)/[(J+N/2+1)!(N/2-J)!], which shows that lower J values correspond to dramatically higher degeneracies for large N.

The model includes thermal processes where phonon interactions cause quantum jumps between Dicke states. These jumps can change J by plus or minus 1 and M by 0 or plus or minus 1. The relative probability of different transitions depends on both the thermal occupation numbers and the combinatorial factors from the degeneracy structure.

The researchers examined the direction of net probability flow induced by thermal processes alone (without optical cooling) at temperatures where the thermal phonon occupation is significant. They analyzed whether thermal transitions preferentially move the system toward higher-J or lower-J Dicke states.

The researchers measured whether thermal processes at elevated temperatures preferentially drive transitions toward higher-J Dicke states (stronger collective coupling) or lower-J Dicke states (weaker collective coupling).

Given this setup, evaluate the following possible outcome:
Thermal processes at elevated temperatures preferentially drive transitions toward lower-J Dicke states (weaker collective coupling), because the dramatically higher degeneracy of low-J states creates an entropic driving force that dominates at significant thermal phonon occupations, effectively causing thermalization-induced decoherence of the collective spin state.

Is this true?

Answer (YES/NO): YES